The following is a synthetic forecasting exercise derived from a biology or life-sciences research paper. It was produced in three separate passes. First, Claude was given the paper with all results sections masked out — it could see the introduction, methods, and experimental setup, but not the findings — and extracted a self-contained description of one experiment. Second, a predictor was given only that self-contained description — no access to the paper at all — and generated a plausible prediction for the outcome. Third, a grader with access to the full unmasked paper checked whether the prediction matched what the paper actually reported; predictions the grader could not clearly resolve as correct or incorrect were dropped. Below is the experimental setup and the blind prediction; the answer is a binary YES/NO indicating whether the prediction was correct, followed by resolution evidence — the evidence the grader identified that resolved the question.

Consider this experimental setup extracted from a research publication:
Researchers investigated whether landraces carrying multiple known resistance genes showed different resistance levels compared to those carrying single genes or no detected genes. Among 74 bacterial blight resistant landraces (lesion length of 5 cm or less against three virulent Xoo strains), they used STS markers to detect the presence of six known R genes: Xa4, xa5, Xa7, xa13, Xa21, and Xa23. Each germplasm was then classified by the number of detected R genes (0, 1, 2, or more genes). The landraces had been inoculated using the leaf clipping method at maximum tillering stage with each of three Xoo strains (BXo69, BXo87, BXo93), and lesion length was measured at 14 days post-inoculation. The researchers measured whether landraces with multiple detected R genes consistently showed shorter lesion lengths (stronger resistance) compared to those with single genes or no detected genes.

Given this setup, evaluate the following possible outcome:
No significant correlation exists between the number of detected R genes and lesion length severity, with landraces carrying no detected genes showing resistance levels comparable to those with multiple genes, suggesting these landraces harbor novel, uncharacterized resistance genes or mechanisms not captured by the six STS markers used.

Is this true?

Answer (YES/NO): NO